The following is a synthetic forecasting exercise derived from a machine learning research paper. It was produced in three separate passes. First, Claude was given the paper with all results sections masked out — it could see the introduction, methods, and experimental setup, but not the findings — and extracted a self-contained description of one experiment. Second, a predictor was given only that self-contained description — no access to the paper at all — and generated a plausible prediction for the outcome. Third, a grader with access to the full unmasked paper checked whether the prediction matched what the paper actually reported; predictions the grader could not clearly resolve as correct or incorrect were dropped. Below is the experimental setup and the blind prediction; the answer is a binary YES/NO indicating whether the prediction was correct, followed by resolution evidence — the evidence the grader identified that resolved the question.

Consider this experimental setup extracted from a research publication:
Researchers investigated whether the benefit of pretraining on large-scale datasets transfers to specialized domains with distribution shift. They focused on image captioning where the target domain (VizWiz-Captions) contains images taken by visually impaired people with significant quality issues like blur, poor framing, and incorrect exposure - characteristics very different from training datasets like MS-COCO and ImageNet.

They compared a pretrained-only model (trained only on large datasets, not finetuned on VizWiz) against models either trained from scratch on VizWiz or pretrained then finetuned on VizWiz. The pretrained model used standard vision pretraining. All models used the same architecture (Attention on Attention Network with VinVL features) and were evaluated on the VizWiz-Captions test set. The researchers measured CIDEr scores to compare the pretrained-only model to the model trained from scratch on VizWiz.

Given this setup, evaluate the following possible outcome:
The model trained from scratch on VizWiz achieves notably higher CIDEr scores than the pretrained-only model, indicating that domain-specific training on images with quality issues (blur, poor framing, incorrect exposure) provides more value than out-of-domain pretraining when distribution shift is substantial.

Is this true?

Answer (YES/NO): YES